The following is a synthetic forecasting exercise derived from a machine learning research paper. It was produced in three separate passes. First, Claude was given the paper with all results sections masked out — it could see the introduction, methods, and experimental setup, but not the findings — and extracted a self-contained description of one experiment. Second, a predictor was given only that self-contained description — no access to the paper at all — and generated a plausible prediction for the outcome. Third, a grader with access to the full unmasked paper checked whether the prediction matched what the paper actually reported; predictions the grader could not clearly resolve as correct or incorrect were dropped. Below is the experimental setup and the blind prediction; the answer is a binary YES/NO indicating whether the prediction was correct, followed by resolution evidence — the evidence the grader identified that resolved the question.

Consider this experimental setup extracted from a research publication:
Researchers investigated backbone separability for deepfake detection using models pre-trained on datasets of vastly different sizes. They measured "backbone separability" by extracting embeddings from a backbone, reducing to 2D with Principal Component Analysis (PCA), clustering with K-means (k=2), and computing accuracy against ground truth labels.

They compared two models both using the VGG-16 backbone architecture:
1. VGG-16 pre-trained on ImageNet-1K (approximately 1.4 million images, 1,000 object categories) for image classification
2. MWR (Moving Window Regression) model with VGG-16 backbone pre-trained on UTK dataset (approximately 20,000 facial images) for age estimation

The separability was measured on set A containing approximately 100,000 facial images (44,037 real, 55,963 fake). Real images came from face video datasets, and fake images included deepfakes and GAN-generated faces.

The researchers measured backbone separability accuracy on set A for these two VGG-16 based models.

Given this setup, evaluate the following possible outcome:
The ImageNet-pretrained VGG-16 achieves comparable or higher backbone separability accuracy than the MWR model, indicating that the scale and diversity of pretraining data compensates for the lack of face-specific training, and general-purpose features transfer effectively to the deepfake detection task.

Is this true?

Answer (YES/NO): NO